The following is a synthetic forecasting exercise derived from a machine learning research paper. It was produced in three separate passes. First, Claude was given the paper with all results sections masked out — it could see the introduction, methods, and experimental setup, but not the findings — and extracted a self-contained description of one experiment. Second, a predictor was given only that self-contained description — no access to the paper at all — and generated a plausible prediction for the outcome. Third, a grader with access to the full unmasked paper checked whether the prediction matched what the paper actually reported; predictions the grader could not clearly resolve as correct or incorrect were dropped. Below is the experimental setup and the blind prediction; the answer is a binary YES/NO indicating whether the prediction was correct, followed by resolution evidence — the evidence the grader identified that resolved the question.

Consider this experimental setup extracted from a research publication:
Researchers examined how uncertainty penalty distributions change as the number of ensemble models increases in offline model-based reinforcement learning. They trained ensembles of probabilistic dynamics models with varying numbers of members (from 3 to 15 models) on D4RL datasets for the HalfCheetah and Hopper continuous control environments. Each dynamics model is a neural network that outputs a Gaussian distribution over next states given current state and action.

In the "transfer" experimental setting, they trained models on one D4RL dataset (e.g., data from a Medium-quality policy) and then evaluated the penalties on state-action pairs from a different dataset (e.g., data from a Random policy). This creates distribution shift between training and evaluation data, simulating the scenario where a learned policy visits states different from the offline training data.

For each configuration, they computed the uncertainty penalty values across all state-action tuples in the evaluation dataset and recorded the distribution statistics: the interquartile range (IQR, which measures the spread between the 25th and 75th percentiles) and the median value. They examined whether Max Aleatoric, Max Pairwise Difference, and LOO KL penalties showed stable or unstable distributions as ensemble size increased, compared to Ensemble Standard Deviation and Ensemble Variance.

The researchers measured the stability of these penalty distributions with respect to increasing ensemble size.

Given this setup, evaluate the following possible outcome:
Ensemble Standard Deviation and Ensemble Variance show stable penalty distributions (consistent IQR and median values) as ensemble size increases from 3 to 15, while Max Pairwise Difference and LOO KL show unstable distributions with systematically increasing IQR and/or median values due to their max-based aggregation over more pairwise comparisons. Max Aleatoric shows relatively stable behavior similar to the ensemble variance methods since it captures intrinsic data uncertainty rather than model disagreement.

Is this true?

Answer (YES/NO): NO